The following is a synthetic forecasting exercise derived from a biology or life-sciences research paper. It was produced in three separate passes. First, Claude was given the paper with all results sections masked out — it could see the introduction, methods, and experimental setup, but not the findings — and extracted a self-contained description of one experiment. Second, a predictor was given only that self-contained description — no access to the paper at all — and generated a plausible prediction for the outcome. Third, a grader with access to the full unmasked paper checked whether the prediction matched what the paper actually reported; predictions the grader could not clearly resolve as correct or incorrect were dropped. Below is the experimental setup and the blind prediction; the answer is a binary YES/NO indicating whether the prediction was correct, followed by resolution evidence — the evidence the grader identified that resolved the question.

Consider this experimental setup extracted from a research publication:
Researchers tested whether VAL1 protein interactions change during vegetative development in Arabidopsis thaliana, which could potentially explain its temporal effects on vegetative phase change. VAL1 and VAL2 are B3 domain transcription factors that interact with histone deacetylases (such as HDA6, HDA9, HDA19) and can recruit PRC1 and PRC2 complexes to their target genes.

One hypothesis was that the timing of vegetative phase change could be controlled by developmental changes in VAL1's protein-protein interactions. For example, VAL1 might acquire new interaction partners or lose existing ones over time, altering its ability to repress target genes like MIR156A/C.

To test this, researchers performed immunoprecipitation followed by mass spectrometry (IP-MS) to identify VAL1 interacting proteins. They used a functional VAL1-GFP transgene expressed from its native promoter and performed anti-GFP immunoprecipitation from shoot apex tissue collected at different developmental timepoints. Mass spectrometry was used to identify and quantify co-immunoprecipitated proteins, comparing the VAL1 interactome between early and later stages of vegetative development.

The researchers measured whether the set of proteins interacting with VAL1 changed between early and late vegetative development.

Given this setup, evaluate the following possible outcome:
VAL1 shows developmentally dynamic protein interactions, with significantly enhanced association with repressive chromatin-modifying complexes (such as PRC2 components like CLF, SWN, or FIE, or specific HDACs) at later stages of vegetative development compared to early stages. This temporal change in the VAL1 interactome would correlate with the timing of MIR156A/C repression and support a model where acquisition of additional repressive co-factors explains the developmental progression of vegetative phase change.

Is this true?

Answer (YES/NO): NO